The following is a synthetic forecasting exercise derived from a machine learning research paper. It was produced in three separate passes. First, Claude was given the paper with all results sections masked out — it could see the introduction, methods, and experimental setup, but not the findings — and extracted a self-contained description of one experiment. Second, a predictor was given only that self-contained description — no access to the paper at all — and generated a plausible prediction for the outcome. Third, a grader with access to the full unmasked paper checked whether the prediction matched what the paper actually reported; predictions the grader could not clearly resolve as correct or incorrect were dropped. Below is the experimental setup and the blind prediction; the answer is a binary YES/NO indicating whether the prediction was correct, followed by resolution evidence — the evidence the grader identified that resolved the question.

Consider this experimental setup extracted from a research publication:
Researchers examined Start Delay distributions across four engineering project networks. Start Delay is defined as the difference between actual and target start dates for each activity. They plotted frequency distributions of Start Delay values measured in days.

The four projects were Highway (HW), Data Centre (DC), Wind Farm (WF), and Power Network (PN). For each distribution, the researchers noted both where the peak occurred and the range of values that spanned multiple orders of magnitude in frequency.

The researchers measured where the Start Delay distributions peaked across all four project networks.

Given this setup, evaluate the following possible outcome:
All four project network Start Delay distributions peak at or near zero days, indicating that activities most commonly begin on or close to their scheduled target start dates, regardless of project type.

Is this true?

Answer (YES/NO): YES